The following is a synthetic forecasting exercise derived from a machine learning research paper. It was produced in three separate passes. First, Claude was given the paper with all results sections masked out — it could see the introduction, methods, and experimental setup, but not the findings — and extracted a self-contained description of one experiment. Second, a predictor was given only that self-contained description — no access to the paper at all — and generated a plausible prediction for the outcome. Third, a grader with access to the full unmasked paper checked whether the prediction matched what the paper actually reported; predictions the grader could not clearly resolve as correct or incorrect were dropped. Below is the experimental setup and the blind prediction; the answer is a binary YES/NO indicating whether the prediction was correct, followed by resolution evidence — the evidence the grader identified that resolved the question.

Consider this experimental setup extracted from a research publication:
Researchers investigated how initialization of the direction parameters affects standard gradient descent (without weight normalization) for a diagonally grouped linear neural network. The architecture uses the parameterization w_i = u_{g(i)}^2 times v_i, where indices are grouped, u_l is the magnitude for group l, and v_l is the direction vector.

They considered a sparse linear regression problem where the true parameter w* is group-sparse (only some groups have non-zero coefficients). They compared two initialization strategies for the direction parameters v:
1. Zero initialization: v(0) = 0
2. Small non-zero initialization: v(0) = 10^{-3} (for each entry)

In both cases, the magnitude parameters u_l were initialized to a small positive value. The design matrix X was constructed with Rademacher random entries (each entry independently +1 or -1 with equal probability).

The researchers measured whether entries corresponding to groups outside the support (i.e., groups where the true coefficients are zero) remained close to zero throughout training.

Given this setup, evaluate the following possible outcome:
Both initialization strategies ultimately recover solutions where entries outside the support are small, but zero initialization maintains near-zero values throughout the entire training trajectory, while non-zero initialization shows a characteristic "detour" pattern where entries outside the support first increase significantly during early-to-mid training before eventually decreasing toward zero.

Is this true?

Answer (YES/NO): NO